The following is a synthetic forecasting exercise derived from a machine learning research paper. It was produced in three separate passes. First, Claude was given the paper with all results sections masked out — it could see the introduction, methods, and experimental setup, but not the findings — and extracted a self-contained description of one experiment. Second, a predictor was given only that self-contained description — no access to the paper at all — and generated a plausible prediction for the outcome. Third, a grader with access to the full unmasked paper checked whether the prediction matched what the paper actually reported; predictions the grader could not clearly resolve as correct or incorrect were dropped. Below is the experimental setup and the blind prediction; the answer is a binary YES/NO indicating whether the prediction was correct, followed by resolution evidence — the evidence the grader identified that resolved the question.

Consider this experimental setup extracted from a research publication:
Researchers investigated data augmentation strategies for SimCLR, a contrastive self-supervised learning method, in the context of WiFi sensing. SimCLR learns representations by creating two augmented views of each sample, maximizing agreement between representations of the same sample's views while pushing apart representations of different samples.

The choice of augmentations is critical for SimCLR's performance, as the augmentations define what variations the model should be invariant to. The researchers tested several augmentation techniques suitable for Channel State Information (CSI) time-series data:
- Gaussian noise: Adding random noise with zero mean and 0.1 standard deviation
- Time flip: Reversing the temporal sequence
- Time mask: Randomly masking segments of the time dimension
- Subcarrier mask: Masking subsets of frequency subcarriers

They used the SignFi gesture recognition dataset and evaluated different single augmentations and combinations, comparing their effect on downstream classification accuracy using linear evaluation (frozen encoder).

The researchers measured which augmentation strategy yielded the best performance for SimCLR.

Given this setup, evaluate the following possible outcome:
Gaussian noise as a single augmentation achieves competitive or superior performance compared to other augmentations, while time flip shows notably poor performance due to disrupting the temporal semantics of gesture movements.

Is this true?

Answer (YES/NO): NO